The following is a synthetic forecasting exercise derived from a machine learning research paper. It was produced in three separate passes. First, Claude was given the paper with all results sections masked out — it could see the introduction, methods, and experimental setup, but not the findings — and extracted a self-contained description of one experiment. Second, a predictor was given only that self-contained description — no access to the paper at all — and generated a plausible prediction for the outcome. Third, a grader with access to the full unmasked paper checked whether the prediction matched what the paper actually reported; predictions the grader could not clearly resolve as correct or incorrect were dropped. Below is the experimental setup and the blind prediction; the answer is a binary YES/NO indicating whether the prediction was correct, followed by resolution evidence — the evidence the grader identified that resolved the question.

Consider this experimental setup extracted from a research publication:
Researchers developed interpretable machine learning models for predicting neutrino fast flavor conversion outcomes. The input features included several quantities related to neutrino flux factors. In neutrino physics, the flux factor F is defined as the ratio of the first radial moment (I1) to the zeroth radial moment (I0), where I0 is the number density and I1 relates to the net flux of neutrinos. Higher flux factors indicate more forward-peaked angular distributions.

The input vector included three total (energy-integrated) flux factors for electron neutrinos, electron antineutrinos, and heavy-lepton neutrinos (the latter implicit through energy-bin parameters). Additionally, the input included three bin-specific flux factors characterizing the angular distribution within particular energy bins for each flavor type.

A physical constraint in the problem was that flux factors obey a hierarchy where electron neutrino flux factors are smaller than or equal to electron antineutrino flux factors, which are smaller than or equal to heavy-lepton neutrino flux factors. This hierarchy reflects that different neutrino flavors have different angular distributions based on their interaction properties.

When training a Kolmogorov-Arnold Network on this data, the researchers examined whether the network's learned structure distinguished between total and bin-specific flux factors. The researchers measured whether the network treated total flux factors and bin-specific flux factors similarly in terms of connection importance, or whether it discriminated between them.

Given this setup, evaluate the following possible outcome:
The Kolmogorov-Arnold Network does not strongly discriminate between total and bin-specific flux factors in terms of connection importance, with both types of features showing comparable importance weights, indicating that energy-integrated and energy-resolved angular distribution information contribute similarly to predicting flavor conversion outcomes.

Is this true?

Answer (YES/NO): NO